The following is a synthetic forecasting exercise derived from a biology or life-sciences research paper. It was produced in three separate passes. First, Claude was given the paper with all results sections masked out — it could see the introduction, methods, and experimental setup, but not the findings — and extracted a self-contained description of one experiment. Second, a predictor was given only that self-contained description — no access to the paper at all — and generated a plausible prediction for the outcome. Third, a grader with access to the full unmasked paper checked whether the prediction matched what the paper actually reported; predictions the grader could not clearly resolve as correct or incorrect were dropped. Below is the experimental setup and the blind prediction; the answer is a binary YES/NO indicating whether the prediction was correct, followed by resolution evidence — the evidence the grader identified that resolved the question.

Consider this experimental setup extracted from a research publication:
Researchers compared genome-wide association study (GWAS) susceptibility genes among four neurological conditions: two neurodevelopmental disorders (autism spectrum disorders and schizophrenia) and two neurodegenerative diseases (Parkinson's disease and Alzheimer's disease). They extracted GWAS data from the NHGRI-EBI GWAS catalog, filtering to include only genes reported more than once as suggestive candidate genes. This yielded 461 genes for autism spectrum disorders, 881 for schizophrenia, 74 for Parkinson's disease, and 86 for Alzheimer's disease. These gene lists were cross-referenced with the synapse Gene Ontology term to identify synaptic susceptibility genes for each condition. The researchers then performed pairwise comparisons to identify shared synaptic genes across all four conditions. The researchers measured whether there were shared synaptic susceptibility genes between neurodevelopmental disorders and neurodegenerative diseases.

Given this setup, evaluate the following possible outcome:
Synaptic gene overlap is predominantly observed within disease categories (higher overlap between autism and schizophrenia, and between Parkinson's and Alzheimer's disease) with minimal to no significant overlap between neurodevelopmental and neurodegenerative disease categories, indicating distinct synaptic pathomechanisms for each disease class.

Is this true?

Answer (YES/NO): NO